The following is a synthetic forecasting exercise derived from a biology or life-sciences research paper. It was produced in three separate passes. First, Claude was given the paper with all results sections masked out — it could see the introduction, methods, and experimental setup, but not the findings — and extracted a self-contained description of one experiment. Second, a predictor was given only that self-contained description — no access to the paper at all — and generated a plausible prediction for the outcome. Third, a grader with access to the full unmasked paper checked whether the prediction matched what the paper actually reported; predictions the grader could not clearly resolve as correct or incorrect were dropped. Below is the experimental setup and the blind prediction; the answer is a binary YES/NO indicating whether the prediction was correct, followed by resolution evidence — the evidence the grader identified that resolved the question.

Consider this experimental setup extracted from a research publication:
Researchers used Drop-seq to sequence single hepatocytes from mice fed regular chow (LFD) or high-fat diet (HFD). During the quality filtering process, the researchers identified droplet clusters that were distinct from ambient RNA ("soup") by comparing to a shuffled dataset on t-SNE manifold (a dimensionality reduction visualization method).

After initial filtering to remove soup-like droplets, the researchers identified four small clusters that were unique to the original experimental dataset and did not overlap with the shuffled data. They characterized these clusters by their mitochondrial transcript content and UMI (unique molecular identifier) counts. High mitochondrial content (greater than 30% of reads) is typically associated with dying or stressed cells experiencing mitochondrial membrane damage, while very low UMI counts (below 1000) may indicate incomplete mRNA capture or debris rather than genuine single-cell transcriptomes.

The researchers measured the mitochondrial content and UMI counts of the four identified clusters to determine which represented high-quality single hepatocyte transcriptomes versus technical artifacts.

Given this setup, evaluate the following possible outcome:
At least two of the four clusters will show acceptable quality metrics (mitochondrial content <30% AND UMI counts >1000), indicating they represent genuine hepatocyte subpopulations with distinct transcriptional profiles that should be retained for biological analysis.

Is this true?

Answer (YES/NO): YES